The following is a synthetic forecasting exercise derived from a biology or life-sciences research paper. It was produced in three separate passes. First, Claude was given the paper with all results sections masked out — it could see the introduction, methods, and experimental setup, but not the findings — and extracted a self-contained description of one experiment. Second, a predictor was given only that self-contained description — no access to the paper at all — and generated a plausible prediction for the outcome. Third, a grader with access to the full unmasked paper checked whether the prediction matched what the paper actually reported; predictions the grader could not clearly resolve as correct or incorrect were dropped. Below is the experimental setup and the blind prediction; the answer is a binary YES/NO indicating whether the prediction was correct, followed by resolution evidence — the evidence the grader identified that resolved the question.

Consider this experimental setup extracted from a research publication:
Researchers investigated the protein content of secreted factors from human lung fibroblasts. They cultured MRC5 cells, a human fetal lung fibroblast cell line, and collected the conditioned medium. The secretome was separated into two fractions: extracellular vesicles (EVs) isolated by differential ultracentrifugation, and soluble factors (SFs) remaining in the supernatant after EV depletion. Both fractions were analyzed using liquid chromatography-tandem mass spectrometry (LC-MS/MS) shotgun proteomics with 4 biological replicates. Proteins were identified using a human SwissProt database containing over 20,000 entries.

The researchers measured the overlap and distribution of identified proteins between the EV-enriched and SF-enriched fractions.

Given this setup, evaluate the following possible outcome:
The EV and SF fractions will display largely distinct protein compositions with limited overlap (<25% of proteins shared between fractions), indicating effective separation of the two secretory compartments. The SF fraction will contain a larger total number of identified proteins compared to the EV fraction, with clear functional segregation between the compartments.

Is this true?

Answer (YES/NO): NO